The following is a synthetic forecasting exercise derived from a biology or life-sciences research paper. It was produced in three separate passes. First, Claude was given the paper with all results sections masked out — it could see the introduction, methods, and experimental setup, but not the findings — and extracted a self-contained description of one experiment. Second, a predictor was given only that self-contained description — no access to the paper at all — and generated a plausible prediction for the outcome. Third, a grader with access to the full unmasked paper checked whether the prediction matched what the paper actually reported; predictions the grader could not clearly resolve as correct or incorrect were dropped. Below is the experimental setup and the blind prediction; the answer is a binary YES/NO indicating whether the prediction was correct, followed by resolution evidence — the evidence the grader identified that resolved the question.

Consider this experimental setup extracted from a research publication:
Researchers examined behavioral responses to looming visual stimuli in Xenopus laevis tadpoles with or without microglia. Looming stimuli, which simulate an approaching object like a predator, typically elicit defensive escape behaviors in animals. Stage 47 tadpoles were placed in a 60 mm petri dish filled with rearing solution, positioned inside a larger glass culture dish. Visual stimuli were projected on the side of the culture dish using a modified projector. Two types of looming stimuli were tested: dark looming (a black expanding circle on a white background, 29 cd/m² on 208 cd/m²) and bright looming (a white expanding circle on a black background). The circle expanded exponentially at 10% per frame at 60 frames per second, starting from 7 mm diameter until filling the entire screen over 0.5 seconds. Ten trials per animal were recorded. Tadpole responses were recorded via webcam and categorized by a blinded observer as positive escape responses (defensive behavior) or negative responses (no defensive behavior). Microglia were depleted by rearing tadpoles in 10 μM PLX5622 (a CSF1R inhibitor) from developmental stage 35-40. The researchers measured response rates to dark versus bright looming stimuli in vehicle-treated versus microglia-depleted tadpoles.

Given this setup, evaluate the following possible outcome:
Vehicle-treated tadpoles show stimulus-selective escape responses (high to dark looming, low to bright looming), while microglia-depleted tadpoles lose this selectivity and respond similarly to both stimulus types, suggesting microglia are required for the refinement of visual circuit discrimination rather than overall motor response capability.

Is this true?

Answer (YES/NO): NO